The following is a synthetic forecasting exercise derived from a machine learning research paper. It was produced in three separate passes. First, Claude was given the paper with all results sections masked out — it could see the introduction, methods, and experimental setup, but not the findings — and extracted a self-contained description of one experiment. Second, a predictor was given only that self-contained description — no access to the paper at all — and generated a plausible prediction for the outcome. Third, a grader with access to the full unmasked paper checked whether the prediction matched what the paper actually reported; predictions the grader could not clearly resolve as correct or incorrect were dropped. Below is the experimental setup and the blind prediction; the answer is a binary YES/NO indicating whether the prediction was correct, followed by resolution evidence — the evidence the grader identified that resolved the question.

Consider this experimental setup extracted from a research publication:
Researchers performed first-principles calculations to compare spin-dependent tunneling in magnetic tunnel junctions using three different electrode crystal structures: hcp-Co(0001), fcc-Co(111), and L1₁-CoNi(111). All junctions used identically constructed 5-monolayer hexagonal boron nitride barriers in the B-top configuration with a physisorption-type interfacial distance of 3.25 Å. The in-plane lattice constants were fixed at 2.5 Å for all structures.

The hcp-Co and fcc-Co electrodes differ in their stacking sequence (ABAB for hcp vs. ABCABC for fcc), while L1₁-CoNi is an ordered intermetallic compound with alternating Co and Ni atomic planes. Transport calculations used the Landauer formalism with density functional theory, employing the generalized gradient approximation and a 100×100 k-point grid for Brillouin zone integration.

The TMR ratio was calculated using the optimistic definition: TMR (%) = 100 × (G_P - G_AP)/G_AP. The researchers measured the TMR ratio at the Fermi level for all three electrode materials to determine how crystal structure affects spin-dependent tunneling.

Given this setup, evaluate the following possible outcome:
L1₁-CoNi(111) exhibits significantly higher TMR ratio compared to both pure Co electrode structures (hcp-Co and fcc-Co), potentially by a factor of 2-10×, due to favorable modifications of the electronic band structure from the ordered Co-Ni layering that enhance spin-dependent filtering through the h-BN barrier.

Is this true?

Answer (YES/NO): NO